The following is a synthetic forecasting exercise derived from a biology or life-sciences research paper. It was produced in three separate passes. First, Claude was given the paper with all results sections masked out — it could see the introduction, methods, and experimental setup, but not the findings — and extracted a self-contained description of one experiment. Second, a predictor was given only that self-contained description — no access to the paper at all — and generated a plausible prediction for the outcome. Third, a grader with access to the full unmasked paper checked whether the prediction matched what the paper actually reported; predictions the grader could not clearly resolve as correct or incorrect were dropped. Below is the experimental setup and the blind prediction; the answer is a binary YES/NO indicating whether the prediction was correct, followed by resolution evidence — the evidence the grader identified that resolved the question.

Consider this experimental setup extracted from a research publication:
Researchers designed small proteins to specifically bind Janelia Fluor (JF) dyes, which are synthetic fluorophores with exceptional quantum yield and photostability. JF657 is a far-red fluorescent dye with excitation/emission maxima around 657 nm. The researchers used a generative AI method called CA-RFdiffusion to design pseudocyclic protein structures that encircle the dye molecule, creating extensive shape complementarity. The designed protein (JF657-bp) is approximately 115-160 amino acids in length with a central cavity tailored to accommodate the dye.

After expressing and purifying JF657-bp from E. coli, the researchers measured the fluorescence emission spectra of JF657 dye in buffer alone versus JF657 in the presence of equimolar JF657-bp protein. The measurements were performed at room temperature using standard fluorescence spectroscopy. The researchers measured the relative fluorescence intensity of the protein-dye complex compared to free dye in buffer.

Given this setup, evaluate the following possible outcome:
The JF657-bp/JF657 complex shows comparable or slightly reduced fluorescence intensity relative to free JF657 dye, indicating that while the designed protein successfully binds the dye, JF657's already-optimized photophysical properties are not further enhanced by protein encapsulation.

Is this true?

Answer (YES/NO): NO